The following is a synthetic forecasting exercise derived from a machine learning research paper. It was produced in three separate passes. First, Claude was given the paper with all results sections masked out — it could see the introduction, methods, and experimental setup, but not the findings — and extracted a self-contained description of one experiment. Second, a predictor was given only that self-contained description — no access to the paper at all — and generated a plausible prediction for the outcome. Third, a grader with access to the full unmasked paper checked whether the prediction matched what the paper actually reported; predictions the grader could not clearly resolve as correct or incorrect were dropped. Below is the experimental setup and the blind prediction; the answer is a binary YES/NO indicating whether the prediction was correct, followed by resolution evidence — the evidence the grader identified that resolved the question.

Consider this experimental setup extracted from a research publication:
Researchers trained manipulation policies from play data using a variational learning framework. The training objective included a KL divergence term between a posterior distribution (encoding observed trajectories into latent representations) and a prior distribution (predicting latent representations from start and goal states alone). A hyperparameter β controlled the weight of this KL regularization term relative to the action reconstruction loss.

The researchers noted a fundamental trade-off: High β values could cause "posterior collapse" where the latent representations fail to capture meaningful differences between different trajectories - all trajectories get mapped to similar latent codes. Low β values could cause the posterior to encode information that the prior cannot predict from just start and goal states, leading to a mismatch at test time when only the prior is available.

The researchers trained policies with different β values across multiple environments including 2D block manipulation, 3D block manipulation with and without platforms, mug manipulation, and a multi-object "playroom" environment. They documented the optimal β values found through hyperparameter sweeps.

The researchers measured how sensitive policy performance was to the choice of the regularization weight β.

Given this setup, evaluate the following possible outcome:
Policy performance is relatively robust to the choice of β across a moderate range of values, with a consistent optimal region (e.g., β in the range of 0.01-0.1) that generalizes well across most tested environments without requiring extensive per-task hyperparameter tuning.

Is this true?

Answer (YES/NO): NO